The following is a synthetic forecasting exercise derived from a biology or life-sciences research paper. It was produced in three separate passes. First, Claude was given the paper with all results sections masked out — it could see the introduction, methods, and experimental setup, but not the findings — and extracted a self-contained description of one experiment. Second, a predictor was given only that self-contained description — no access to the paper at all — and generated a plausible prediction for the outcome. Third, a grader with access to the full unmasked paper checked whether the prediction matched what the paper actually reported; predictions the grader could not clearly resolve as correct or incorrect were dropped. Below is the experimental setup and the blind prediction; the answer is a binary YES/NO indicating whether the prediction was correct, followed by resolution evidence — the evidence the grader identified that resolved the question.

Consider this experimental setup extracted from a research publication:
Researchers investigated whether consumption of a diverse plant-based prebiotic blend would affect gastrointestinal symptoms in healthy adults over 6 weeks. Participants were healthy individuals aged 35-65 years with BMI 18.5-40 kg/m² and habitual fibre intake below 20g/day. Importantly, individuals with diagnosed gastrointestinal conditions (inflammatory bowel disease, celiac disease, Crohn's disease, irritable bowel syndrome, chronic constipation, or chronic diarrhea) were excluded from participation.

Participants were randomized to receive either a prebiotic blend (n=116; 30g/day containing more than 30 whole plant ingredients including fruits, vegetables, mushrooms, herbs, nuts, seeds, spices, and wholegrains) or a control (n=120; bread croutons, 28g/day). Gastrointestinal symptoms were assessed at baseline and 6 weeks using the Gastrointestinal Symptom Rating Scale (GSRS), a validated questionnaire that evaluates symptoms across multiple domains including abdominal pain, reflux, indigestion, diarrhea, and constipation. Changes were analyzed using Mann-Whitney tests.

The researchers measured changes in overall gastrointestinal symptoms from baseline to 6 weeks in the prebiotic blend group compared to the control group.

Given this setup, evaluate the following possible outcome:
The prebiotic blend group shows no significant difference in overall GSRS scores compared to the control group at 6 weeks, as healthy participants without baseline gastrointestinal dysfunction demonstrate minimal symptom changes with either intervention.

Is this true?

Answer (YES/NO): NO